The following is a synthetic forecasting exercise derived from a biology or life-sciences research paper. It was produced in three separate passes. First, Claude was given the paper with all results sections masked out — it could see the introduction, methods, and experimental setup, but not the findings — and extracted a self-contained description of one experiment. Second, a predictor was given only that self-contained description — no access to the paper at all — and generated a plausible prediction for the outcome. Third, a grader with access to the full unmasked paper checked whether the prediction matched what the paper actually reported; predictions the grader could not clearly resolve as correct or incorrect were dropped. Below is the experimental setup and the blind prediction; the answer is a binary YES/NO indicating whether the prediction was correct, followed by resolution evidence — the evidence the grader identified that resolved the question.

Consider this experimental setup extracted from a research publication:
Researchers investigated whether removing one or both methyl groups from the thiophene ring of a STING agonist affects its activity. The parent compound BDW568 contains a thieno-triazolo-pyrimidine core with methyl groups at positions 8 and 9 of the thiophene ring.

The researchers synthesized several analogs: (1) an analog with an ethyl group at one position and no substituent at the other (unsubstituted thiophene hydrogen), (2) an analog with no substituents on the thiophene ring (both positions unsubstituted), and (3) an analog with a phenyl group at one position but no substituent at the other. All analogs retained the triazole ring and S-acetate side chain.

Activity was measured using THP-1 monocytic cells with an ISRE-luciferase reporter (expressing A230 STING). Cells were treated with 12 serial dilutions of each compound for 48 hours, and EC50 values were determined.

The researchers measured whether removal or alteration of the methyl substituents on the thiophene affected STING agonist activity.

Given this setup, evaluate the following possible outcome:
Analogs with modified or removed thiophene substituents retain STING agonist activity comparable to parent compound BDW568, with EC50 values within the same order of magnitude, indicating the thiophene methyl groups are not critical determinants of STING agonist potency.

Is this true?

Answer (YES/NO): NO